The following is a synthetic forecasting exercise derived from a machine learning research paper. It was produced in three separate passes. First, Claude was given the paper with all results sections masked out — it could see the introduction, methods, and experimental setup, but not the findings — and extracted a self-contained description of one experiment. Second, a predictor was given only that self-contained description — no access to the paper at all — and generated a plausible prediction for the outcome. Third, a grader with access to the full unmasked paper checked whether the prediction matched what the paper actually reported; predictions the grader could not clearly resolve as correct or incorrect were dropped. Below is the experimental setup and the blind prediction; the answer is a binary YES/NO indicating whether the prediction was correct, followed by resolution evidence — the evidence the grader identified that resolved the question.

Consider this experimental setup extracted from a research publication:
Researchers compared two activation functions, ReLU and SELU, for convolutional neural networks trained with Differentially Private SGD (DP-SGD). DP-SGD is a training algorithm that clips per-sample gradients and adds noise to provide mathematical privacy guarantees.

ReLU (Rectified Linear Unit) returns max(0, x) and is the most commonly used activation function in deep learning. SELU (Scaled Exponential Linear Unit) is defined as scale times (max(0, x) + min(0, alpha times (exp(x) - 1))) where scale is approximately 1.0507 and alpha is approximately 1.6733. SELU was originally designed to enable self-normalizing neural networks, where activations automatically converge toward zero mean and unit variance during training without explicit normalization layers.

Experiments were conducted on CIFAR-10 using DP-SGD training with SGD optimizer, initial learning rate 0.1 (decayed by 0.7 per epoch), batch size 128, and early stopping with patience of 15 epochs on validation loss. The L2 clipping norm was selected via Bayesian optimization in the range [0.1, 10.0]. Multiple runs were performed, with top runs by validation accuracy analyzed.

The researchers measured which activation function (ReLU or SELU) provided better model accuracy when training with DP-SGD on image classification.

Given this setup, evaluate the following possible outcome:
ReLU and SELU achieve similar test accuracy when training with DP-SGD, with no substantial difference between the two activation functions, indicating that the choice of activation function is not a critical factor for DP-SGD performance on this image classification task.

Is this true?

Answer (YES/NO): NO